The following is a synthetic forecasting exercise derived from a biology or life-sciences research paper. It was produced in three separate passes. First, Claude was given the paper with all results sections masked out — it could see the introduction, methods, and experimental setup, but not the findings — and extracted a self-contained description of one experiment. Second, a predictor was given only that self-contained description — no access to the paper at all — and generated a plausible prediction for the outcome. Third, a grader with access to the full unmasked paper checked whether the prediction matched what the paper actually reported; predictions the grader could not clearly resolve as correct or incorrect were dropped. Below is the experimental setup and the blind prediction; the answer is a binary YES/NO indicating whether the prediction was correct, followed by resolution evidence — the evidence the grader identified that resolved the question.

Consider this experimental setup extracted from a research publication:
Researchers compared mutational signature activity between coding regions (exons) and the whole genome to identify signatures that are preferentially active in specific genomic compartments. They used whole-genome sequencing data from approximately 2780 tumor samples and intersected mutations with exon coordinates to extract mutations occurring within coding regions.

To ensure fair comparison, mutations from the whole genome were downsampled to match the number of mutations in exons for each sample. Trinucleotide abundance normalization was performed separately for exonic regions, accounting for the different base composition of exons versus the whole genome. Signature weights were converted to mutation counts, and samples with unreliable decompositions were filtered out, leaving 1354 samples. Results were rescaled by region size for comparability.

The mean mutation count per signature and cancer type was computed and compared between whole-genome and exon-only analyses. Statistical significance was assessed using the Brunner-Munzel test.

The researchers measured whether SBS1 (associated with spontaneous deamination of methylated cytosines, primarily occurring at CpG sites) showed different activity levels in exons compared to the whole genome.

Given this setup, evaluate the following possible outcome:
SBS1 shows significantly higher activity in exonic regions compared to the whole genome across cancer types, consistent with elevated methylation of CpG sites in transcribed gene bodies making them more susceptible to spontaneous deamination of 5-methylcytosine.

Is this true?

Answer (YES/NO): NO